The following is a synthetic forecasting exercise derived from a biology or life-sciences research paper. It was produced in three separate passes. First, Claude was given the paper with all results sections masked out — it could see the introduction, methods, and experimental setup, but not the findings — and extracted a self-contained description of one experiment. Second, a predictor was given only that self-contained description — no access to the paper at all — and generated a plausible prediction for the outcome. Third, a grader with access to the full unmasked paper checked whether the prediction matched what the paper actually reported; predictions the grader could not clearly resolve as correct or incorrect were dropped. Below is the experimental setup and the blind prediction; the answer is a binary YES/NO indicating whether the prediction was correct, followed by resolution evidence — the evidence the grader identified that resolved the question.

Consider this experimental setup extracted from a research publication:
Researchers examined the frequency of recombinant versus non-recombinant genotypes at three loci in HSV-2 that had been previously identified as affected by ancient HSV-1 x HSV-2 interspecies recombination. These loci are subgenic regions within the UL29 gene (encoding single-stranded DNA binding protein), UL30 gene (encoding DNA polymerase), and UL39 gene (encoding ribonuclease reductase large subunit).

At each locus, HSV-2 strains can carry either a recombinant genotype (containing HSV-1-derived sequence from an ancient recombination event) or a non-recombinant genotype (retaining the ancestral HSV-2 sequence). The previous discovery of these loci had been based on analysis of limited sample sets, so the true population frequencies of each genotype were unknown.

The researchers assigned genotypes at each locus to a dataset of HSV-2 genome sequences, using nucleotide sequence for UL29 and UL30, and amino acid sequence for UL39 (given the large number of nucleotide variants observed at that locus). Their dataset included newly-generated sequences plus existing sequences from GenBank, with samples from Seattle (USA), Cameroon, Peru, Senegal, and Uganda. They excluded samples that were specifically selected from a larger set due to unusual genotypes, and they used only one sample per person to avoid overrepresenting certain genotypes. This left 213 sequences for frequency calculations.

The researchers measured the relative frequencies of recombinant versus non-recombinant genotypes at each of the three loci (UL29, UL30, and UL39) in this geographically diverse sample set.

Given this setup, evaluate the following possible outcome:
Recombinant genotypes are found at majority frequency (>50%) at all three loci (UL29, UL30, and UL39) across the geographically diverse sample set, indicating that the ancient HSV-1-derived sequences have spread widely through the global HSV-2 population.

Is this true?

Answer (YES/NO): NO